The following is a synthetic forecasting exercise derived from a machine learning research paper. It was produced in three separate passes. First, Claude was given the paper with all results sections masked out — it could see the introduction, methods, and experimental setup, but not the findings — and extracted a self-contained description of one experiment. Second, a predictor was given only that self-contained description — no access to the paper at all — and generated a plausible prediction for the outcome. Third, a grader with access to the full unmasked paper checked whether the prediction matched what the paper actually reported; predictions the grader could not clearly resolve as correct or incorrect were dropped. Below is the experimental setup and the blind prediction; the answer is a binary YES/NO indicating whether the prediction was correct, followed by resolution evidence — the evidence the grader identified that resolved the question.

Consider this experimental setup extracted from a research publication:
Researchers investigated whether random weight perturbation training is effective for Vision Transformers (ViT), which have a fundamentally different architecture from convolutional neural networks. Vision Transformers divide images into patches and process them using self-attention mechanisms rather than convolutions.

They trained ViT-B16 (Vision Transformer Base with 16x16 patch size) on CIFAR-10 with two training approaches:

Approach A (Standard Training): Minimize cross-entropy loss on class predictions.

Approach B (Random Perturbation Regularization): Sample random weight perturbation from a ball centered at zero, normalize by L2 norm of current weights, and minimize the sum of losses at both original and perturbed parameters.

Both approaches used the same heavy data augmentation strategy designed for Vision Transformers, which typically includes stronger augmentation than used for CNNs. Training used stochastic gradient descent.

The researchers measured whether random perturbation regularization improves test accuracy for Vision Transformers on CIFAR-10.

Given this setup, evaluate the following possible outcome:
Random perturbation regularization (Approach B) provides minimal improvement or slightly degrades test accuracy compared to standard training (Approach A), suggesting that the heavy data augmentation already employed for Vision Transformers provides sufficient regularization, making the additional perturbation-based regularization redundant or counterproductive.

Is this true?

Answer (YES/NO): YES